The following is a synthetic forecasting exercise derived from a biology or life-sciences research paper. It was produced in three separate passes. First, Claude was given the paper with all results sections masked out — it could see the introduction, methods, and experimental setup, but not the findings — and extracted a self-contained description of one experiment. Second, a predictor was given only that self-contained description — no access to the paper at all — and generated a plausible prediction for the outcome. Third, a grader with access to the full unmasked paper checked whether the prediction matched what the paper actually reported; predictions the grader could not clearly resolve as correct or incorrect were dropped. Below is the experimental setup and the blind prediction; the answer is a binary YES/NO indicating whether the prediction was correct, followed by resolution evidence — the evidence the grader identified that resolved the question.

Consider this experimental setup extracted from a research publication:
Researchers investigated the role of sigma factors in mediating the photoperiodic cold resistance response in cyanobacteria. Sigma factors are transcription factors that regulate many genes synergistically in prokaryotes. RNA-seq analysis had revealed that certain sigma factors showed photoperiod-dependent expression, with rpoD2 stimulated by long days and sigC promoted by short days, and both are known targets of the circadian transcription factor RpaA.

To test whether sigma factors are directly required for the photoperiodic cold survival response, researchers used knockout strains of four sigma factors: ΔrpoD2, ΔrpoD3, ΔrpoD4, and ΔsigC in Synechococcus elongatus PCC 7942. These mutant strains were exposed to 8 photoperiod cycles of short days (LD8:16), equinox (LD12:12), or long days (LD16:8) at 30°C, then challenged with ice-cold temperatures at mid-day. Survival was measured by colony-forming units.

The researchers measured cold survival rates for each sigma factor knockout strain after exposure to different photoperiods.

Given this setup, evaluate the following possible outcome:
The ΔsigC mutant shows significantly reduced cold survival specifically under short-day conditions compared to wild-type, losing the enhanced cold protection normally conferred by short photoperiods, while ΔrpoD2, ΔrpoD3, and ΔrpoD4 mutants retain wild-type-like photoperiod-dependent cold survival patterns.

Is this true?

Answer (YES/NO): NO